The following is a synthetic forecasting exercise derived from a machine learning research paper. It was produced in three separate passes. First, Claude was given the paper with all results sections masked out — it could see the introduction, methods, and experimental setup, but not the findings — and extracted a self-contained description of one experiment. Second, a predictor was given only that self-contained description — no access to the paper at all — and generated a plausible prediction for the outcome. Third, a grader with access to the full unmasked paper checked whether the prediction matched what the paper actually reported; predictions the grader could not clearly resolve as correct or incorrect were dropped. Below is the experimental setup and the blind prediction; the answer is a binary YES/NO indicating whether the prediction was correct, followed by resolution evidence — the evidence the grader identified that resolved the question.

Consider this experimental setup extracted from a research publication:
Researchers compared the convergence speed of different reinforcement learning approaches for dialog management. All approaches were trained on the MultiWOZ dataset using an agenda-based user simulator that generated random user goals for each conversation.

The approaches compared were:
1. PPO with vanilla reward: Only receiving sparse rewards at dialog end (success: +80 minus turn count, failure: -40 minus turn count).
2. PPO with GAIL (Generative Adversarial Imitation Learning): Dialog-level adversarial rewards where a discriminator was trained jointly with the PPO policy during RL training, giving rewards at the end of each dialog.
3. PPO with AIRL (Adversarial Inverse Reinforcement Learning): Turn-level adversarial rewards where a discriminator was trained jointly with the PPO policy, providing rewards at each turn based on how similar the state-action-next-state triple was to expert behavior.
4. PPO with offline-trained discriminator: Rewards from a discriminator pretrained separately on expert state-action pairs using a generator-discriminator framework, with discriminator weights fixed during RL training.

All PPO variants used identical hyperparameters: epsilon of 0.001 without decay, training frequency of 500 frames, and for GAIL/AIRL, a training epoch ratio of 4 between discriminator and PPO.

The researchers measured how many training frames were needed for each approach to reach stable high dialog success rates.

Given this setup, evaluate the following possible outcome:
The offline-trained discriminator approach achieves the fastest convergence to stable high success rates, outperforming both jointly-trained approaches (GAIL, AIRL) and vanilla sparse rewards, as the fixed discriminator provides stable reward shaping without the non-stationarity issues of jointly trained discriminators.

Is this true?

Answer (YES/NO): NO